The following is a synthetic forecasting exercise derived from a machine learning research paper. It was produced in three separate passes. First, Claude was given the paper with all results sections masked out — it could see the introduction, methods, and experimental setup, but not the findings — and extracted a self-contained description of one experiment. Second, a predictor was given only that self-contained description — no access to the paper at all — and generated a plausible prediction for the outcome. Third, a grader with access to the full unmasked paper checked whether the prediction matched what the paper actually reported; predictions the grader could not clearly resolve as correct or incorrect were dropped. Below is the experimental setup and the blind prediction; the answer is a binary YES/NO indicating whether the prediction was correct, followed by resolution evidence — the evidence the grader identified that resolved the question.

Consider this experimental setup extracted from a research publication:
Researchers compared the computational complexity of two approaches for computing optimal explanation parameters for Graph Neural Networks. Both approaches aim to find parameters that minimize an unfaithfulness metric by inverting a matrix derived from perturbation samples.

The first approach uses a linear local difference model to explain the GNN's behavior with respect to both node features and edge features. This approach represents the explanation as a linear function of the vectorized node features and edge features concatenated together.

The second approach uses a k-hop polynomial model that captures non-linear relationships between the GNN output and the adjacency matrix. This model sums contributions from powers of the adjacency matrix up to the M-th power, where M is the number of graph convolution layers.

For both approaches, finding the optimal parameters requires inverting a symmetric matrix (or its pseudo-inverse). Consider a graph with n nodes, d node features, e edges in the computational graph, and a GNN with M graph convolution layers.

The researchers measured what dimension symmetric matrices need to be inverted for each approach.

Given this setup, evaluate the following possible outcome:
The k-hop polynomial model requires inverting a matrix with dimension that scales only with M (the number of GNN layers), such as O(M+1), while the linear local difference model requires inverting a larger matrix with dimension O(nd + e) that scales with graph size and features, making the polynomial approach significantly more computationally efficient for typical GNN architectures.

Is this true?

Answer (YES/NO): NO